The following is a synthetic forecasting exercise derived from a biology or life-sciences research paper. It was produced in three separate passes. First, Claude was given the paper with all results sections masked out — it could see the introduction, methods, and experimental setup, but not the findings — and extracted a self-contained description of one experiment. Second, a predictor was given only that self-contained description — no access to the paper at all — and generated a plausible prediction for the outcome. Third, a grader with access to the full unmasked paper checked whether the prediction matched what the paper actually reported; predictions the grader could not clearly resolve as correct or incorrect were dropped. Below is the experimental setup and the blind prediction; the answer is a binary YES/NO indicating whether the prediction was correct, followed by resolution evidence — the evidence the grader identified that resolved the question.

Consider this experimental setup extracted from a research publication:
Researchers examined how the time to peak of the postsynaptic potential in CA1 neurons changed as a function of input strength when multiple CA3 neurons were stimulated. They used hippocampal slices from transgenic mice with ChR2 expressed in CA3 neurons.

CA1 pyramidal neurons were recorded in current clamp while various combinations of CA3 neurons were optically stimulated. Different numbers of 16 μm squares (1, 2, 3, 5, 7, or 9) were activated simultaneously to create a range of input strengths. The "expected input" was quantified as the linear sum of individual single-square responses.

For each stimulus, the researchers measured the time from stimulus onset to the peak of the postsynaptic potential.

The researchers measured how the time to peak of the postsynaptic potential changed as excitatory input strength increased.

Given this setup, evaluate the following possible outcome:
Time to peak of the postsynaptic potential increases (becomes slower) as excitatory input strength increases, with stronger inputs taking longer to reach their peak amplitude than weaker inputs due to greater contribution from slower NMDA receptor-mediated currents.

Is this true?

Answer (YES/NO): NO